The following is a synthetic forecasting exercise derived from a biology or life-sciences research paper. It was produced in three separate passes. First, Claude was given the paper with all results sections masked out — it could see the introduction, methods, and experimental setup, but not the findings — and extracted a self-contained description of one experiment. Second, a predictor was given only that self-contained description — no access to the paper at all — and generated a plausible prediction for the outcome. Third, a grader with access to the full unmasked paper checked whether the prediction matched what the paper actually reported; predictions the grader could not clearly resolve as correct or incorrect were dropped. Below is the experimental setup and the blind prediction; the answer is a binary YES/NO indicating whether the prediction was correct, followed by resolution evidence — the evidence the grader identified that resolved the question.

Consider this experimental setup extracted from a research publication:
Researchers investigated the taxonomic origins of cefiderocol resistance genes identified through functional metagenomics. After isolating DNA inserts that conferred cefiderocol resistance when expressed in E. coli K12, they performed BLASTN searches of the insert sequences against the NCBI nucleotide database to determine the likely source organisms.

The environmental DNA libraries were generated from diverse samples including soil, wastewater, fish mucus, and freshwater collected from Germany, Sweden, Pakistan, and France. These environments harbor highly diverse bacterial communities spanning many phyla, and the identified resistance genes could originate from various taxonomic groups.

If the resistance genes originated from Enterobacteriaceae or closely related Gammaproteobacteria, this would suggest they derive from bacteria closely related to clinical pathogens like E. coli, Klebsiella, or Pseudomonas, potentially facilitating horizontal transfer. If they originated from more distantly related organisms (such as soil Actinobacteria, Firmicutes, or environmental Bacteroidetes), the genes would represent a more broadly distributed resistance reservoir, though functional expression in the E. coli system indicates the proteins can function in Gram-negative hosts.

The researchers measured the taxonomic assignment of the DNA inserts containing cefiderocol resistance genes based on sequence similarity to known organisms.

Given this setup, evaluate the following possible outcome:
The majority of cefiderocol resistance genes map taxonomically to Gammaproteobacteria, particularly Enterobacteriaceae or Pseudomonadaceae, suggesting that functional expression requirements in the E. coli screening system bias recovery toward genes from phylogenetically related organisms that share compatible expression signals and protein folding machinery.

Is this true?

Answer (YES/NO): NO